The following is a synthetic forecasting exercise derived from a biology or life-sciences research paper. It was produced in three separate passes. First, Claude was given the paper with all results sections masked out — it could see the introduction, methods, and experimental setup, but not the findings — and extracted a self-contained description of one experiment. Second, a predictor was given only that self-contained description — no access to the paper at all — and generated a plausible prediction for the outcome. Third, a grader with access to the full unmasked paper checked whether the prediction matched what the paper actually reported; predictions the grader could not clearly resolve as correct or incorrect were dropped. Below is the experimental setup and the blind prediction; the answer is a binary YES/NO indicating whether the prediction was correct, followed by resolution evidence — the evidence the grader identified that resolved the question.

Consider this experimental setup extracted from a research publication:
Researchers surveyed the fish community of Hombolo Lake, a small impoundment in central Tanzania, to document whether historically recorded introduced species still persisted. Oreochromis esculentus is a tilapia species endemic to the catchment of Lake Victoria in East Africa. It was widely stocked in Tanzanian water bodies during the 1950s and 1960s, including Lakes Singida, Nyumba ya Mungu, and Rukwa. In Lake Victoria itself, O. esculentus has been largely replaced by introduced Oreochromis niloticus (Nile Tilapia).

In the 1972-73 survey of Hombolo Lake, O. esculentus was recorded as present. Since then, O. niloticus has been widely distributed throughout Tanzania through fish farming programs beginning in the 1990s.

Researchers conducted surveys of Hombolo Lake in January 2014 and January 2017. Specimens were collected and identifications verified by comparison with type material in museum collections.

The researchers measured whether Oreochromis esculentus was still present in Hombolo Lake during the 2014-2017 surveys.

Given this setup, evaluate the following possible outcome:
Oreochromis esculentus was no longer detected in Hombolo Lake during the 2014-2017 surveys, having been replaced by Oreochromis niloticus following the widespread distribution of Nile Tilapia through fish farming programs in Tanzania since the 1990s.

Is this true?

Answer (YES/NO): NO